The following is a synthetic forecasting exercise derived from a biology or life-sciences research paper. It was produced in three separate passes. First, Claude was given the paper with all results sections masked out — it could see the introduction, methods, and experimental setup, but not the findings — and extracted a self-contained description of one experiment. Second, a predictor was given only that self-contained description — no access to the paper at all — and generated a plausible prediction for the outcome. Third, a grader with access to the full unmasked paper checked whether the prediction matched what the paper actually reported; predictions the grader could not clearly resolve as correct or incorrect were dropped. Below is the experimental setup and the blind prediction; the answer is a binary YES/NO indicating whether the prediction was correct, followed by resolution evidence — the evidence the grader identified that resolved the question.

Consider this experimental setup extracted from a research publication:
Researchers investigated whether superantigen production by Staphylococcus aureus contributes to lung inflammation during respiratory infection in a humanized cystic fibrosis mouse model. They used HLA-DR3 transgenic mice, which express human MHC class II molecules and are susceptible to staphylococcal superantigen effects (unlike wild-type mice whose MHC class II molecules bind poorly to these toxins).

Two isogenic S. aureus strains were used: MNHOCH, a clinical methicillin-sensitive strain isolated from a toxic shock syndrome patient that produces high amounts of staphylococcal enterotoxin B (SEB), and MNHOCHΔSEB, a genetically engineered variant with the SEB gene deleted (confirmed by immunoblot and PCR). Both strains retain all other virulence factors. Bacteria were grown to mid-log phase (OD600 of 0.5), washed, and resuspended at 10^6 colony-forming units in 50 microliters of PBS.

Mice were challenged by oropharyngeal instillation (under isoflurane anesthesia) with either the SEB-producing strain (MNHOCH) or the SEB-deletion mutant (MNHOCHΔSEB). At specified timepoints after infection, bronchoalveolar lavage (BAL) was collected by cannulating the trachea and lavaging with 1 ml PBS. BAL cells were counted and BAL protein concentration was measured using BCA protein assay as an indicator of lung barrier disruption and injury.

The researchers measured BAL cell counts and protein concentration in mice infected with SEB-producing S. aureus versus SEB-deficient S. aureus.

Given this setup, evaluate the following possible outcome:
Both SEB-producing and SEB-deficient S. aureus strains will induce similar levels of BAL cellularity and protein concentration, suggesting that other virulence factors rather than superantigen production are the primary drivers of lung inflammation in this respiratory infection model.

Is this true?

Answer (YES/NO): NO